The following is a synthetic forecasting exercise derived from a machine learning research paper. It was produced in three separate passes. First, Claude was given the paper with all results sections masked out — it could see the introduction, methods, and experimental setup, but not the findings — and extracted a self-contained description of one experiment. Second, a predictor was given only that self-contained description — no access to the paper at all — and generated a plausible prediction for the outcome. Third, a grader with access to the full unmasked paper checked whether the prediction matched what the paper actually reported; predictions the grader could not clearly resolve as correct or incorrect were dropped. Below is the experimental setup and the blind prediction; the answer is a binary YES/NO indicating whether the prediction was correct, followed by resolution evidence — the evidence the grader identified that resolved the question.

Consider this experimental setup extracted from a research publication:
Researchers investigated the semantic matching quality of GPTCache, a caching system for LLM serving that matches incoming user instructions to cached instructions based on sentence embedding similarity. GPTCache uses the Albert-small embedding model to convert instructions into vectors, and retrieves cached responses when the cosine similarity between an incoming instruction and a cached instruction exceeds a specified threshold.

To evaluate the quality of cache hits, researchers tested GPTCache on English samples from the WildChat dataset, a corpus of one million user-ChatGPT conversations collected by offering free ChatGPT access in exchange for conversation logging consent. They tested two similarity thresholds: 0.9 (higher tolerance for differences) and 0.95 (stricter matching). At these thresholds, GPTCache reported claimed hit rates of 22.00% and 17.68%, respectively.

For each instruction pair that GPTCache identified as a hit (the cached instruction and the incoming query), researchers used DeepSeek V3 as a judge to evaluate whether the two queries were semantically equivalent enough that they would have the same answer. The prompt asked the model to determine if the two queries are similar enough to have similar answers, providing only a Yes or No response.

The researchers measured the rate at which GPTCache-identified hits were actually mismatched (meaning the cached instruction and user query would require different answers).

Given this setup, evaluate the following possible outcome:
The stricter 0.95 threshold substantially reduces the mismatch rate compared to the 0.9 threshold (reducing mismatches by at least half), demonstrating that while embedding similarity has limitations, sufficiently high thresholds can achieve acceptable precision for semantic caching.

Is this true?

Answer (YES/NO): NO